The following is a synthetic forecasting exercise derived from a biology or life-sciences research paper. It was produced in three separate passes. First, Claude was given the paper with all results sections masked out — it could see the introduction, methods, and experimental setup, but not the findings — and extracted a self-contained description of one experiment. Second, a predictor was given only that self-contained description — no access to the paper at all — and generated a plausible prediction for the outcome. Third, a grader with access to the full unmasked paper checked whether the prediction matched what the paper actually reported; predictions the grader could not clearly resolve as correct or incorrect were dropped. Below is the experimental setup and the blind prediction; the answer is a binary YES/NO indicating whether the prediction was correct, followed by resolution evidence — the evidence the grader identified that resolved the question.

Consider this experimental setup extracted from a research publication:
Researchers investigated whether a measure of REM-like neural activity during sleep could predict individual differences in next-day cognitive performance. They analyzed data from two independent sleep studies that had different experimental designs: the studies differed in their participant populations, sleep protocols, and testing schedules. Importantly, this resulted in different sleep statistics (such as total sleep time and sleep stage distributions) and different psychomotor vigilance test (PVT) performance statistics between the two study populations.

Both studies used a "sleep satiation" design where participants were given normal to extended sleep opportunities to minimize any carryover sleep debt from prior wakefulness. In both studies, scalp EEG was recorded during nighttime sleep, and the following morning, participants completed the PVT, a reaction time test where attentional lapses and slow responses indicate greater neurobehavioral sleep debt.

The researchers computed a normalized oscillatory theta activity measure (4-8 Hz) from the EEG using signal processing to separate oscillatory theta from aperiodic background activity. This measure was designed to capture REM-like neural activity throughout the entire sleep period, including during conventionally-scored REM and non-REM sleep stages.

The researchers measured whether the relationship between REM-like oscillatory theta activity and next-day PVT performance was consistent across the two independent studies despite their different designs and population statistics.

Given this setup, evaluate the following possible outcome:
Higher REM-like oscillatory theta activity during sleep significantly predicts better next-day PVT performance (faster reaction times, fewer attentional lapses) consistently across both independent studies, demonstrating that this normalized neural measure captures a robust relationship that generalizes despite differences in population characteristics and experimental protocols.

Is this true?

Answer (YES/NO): NO